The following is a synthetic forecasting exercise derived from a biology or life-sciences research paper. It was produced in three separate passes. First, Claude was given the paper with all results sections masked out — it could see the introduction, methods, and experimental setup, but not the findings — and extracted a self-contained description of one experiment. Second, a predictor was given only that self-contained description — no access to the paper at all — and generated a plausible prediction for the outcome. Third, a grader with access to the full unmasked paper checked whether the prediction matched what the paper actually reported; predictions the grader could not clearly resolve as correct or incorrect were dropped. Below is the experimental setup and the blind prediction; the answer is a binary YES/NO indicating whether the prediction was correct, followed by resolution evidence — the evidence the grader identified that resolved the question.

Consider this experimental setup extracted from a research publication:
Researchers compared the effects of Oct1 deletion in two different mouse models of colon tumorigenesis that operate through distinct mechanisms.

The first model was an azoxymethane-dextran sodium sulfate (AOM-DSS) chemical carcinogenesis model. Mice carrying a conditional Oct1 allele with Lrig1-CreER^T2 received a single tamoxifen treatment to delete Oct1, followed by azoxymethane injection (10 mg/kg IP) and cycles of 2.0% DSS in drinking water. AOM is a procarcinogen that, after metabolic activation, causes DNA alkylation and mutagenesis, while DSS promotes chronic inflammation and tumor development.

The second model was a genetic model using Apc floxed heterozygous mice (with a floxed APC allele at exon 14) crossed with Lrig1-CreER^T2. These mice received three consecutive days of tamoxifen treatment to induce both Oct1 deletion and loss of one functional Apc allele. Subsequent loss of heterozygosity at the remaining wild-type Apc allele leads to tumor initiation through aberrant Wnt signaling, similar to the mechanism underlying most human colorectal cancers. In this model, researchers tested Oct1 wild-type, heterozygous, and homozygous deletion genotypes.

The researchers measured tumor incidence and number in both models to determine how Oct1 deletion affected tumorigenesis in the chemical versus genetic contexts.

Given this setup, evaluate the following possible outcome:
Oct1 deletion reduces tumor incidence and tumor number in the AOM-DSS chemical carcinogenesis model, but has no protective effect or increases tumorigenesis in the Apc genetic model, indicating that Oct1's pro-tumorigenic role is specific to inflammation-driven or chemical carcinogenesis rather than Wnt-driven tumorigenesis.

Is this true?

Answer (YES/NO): YES